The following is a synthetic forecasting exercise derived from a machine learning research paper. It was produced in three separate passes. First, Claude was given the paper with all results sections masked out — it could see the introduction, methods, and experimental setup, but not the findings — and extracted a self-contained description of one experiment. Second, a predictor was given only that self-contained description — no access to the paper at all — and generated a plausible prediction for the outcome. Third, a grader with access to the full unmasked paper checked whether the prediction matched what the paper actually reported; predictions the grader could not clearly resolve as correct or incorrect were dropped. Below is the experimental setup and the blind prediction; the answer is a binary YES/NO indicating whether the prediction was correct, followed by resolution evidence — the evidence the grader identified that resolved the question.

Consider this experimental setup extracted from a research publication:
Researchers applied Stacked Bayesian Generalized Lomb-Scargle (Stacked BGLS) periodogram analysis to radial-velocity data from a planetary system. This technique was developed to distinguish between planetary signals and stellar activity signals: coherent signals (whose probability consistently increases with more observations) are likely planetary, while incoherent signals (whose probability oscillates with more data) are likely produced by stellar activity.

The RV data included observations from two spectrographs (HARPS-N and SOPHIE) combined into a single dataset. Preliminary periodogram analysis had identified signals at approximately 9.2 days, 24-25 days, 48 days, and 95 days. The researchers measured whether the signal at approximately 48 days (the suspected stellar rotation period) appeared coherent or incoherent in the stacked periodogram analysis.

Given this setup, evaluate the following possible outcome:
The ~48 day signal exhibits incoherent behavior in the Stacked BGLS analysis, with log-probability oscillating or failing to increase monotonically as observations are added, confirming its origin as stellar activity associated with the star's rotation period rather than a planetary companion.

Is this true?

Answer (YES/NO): YES